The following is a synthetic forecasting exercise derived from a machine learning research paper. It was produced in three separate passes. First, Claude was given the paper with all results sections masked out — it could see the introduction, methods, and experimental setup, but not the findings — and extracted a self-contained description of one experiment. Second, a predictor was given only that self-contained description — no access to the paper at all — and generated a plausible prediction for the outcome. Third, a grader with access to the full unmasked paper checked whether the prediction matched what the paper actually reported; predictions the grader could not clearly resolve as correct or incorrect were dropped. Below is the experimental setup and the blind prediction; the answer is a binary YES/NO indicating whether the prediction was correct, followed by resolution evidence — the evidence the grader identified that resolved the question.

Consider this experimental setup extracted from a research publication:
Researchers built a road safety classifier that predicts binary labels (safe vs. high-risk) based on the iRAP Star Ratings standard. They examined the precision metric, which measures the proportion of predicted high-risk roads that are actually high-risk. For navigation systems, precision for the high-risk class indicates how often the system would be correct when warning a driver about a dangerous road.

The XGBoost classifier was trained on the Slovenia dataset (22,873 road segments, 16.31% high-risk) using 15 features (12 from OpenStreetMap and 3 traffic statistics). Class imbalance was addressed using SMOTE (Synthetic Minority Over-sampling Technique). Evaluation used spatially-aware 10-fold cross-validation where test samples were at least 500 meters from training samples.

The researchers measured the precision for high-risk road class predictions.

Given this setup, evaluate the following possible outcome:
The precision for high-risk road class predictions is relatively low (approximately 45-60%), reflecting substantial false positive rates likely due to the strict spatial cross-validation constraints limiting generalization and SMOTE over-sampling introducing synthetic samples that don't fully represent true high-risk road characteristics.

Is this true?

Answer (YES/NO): NO